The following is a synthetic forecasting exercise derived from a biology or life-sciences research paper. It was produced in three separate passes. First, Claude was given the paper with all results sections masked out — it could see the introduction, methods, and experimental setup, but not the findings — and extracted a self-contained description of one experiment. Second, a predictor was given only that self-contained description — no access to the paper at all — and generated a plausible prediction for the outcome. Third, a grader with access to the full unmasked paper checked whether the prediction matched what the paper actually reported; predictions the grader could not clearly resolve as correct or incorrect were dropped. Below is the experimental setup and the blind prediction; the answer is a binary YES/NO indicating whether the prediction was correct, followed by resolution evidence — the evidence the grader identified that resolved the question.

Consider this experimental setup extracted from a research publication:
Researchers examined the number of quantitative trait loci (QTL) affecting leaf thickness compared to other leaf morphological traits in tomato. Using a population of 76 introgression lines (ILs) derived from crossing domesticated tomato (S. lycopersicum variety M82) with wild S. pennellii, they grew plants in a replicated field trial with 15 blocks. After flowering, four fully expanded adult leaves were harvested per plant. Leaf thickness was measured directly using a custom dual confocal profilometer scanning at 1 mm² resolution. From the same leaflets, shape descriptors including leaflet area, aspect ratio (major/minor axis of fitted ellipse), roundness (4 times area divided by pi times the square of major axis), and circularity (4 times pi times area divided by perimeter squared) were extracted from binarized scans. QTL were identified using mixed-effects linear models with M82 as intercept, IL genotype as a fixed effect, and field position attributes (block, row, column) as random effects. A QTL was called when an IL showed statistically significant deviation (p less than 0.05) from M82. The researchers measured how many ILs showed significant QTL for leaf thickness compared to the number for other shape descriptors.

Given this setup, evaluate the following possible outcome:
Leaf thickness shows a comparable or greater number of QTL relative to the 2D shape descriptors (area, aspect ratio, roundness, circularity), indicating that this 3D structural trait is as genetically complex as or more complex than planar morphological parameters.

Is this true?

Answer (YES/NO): NO